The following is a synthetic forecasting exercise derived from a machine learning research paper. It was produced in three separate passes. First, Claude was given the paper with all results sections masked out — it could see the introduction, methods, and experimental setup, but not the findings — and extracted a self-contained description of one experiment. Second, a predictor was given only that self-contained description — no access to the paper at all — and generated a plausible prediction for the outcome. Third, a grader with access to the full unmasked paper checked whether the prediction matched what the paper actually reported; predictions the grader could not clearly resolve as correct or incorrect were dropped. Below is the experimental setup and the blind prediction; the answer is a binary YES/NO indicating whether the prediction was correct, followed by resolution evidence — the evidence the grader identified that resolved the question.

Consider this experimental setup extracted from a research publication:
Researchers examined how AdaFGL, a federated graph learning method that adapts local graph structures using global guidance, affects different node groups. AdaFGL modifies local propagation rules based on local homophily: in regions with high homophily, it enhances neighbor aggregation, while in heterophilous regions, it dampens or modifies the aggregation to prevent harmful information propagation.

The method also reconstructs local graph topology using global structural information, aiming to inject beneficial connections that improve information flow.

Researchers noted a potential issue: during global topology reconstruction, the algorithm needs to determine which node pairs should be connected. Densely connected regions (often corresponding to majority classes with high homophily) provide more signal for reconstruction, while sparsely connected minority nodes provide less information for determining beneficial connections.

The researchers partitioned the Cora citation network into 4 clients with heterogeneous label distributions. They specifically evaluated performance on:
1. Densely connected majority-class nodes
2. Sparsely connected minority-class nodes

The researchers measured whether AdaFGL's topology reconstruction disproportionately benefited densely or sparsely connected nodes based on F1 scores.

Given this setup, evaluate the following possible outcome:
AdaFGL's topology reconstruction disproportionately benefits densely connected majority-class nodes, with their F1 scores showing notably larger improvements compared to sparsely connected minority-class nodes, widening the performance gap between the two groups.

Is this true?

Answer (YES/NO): YES